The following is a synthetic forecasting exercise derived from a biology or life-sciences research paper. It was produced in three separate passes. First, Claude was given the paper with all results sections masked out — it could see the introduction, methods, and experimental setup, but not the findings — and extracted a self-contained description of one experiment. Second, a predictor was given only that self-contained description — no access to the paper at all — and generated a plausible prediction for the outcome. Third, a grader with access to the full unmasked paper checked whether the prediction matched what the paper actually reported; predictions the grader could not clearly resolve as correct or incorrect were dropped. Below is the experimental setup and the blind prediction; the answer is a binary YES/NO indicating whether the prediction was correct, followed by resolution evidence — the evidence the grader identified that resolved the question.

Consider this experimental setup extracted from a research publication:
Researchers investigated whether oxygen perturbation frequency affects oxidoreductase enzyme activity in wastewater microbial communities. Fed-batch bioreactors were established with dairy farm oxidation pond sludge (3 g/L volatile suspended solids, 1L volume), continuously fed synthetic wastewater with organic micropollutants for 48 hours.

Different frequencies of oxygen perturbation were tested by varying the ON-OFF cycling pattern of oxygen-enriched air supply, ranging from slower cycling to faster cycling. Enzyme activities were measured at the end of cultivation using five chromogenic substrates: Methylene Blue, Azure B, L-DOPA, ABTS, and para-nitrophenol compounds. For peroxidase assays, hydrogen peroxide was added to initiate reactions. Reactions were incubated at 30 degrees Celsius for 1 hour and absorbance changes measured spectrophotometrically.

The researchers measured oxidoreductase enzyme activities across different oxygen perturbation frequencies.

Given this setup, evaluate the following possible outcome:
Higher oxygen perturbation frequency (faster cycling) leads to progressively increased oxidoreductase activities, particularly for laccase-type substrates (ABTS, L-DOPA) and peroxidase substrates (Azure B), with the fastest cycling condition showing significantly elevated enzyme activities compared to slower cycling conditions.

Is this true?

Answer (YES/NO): NO